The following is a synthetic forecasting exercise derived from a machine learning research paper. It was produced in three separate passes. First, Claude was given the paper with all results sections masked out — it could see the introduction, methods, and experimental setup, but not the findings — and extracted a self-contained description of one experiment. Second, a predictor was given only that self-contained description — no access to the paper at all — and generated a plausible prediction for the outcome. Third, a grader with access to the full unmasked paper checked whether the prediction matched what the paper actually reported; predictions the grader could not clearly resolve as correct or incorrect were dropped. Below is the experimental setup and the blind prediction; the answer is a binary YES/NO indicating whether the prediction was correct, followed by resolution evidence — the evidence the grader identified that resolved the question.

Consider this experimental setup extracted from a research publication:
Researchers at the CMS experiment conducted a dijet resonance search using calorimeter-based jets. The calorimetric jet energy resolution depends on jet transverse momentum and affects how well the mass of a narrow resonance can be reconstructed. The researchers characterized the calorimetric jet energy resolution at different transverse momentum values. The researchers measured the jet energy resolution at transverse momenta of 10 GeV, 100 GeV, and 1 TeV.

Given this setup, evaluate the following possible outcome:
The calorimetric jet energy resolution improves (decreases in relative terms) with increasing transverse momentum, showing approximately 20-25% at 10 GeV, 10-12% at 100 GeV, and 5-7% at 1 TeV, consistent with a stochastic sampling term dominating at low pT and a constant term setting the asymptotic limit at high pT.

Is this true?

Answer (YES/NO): NO